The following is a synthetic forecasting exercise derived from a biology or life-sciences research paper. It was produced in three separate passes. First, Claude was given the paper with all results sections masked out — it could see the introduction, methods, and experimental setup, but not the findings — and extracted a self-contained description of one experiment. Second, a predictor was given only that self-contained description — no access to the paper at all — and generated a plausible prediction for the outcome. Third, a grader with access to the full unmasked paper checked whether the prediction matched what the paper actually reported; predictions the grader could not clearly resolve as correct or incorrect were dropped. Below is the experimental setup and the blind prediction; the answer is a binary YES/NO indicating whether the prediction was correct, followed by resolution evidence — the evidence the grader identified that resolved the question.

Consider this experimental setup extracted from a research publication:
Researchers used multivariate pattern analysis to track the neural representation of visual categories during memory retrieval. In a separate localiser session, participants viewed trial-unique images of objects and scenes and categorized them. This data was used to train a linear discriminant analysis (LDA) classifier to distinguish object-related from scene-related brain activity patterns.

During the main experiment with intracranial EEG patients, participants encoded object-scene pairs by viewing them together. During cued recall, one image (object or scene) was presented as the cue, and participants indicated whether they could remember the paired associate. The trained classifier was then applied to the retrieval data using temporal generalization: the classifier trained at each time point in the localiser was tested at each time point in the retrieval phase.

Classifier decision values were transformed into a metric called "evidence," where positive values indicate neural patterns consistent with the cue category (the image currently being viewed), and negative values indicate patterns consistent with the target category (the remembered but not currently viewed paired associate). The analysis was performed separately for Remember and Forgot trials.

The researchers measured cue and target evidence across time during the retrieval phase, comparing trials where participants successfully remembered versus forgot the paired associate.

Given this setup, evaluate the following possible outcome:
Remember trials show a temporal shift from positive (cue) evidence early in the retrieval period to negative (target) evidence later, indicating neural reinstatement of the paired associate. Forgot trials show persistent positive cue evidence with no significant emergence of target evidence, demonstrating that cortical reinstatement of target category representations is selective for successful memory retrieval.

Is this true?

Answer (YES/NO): YES